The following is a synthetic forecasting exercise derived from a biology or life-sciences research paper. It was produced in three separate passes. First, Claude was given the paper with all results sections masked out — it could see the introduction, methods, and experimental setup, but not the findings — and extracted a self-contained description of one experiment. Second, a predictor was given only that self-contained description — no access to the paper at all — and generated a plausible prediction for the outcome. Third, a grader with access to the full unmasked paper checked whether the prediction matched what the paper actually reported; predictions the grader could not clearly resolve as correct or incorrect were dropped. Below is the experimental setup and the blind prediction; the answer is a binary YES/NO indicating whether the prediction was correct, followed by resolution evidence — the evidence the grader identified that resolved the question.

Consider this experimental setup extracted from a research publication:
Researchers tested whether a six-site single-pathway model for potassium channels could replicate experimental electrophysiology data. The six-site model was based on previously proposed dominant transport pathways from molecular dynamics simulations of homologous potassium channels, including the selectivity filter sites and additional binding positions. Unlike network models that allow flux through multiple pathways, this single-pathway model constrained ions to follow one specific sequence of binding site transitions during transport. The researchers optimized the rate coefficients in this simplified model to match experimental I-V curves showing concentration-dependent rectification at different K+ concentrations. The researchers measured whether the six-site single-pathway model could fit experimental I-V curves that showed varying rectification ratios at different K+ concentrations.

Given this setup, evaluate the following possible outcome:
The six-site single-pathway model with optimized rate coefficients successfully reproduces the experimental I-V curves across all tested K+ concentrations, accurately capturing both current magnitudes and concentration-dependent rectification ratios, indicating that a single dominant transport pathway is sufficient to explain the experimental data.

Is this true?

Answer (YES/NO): NO